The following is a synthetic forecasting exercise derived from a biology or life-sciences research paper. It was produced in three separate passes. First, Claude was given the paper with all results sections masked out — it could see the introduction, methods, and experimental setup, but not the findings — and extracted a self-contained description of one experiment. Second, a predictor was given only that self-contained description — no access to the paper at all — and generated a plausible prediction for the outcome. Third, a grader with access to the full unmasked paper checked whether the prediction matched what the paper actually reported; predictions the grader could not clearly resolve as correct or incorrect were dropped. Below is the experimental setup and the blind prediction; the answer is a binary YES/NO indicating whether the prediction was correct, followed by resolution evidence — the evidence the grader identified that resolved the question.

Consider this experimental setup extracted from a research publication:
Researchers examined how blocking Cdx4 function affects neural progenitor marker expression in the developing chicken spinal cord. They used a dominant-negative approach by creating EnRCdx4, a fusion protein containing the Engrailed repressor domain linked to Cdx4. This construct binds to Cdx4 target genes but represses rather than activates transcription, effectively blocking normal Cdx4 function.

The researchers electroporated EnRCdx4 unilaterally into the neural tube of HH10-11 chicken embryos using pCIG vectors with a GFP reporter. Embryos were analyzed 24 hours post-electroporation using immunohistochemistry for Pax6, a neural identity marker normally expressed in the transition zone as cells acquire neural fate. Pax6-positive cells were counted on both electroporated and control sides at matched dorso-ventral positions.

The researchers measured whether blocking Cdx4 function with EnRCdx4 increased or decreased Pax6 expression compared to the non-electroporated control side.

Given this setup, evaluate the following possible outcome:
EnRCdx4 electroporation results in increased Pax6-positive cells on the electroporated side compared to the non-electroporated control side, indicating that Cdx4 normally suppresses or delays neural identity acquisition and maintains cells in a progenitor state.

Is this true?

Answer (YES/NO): NO